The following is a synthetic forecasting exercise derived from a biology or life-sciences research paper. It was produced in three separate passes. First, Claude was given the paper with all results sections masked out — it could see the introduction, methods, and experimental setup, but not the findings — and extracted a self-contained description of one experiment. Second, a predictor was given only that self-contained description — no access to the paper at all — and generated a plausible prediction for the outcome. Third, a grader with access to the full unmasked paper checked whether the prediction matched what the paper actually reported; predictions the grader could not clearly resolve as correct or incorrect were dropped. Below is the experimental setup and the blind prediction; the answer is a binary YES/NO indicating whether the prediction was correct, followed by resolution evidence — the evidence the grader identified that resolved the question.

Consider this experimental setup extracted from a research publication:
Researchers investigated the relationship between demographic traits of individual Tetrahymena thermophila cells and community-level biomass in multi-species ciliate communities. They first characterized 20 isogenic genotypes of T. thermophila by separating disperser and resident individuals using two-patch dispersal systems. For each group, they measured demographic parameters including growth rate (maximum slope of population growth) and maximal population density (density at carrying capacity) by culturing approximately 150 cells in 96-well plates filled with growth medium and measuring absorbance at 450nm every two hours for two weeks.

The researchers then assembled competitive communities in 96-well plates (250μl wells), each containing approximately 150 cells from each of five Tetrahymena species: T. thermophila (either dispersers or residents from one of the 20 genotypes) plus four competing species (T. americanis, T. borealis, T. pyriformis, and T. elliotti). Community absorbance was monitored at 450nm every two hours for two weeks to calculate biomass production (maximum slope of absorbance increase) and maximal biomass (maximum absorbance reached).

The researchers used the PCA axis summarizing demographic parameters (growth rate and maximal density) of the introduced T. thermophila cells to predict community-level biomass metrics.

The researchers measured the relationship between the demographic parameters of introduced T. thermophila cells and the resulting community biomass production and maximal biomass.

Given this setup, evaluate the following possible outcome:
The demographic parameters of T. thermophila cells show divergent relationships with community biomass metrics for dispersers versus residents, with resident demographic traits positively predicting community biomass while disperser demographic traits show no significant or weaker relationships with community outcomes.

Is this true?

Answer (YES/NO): NO